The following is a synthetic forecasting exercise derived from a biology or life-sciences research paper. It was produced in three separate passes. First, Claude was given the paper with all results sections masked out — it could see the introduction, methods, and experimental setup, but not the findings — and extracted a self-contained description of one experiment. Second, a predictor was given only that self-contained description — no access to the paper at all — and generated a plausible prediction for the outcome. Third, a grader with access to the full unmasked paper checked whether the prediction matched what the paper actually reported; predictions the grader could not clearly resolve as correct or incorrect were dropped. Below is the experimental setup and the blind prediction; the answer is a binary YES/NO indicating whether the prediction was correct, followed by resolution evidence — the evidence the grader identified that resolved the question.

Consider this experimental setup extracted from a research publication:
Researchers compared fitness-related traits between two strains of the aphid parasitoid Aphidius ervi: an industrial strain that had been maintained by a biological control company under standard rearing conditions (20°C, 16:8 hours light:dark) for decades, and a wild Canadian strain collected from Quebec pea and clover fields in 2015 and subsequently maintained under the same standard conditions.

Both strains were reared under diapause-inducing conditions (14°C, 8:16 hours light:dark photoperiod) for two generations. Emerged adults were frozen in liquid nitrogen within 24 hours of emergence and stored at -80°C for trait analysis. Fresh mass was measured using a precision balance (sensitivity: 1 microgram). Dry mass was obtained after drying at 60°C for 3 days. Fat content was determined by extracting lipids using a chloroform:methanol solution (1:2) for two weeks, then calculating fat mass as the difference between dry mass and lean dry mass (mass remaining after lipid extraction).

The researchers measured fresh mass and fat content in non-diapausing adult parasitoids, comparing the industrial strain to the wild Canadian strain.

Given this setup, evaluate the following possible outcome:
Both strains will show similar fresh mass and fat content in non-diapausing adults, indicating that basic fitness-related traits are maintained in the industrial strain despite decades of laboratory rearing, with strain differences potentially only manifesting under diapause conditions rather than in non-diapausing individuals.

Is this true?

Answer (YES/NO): NO